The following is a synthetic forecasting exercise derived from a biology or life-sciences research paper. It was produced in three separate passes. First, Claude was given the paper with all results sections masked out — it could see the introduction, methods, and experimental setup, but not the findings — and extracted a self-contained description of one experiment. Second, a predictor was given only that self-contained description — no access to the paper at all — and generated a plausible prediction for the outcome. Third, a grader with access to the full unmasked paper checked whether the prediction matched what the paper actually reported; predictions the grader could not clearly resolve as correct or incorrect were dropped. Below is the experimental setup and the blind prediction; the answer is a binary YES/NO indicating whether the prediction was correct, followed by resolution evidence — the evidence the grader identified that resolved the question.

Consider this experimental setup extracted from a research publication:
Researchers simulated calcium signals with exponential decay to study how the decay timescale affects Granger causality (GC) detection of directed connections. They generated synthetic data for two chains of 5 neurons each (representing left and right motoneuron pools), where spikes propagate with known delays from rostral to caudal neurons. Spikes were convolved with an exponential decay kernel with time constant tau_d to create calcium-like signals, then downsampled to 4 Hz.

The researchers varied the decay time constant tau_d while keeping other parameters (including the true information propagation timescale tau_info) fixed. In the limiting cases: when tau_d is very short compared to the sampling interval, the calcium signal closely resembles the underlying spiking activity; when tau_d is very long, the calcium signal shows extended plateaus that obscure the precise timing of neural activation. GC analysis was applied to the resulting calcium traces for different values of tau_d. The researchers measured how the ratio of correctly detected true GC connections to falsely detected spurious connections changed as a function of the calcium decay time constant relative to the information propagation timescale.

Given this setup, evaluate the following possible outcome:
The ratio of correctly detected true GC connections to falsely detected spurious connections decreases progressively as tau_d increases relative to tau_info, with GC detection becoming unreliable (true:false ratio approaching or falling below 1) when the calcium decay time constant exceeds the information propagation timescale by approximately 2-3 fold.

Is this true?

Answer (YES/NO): NO